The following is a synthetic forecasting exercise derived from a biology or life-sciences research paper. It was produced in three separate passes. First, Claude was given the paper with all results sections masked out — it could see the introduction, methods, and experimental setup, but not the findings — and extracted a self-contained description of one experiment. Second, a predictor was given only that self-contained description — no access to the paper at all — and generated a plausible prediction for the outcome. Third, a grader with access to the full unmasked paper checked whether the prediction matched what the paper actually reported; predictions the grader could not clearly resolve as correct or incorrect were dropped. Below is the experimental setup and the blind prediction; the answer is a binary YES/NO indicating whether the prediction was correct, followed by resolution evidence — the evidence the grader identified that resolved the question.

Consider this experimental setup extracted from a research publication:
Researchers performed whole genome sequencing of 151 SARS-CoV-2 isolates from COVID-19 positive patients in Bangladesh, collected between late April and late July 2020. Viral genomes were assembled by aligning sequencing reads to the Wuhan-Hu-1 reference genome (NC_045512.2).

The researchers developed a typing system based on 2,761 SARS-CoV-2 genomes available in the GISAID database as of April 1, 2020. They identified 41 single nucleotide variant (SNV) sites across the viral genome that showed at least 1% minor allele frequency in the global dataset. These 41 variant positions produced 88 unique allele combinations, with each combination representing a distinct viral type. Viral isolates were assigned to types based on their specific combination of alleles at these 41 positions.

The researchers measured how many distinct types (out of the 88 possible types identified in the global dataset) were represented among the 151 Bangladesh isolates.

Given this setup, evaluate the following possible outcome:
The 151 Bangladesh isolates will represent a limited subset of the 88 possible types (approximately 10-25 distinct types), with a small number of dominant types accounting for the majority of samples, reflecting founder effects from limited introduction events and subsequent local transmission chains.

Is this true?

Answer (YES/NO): NO